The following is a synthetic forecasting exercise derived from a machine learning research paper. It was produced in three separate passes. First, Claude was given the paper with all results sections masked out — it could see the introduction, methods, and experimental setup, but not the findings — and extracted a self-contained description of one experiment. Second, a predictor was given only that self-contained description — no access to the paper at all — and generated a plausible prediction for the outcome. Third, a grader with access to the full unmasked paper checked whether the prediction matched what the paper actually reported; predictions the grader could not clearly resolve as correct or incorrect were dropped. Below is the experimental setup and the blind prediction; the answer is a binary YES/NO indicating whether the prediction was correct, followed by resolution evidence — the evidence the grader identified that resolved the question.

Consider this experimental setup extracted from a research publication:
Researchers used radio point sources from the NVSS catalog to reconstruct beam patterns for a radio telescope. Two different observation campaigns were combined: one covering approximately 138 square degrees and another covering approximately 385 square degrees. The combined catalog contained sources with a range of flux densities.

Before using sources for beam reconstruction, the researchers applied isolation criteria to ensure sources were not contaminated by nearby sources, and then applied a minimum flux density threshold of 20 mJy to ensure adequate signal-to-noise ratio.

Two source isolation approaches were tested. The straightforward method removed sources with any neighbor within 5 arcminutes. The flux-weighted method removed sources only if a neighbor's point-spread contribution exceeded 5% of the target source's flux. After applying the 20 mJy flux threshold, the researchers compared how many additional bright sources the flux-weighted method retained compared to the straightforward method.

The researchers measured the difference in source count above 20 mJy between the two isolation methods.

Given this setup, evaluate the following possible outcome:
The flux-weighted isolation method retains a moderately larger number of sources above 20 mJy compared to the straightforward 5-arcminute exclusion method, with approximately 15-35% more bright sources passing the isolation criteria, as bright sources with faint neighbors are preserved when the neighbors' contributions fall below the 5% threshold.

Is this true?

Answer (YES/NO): NO